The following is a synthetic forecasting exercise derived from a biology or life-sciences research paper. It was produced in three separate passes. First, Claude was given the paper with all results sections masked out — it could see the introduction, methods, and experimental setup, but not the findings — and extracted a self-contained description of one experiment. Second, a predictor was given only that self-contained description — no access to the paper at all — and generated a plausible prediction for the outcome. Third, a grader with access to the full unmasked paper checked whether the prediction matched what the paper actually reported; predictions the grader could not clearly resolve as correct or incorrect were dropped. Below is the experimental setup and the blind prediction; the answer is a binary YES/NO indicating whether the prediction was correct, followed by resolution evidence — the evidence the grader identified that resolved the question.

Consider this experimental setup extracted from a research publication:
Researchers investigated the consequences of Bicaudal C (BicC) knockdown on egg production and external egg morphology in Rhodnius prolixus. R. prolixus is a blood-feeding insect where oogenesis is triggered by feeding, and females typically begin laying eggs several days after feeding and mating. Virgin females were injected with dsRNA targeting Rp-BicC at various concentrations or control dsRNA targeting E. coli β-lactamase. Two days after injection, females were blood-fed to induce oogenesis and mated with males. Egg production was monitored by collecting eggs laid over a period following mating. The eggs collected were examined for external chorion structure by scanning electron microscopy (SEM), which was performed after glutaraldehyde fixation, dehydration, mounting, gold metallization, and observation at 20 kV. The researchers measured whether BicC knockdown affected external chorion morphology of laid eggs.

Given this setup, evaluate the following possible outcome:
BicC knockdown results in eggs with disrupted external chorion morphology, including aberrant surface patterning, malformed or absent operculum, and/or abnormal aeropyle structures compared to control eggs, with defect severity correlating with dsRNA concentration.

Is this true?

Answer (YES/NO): NO